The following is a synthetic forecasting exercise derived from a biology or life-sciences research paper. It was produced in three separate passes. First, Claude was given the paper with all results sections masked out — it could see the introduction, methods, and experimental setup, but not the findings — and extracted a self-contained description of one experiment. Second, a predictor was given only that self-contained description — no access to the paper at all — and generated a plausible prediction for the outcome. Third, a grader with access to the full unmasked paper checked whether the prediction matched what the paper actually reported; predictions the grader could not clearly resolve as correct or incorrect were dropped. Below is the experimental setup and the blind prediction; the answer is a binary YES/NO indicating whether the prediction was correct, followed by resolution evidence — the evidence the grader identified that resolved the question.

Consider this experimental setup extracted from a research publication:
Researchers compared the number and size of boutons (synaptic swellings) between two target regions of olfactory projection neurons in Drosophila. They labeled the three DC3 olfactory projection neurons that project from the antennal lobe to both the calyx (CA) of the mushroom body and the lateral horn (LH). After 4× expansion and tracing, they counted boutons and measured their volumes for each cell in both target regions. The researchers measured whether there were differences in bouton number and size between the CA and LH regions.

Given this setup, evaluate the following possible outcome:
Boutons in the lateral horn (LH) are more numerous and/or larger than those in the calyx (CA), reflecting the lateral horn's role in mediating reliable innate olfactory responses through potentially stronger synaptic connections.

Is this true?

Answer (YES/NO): NO